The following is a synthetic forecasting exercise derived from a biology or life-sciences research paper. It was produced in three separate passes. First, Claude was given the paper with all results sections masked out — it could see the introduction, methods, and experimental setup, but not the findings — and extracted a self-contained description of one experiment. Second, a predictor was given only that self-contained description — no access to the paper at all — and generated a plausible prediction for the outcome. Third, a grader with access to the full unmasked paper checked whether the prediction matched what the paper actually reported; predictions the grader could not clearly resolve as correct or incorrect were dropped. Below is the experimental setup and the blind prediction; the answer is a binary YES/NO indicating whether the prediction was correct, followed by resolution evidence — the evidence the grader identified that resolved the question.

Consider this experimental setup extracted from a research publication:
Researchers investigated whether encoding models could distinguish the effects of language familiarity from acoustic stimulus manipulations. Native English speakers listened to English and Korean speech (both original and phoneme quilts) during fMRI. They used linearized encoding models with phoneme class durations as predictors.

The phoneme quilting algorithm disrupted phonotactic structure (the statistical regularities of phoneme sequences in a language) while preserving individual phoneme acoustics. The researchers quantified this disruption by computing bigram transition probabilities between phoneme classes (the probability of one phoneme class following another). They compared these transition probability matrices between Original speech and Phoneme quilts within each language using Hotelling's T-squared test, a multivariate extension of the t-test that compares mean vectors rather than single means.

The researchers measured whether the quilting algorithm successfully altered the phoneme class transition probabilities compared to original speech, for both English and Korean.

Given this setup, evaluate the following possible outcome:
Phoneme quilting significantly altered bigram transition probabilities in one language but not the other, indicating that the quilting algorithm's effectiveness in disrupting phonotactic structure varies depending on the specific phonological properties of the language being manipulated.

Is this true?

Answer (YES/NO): NO